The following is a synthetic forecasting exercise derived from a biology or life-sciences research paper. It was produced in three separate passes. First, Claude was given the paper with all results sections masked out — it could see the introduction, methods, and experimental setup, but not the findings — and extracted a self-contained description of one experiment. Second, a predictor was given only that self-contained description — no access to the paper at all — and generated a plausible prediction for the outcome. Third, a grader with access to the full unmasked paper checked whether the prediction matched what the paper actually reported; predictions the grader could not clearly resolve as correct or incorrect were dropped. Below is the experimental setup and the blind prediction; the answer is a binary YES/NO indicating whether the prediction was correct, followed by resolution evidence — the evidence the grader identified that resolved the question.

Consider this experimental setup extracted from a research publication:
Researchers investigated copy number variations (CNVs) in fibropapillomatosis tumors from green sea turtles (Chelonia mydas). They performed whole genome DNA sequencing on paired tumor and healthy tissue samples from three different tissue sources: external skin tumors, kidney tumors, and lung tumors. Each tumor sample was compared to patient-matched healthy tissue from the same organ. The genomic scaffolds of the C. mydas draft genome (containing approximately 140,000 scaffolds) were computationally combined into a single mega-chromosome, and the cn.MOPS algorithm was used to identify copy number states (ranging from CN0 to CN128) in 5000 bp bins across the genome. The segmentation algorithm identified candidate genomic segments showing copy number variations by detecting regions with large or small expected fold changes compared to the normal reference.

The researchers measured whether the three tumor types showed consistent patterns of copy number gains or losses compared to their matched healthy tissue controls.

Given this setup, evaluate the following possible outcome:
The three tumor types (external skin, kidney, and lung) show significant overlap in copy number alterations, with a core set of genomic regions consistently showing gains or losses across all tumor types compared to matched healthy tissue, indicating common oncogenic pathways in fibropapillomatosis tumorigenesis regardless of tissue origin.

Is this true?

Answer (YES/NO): NO